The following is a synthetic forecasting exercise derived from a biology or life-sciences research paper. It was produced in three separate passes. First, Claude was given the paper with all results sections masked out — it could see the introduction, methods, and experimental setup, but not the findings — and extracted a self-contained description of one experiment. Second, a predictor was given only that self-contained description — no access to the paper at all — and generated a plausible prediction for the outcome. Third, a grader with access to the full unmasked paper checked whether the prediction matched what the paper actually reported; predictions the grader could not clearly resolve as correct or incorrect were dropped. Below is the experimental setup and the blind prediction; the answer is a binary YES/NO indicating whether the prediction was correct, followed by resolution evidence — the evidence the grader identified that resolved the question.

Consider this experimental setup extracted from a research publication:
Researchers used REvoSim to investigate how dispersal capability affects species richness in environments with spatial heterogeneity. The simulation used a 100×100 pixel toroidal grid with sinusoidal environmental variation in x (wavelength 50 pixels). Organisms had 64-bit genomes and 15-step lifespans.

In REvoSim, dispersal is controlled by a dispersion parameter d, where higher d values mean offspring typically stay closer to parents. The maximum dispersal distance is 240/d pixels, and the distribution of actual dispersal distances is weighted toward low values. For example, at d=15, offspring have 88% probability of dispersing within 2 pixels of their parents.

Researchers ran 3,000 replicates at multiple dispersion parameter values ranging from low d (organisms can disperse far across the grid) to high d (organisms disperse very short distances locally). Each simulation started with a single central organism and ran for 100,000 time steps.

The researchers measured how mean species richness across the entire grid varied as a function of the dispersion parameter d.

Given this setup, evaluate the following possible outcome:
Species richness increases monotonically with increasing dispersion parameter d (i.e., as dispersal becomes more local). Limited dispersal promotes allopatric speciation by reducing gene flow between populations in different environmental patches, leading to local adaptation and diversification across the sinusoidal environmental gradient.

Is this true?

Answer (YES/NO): NO